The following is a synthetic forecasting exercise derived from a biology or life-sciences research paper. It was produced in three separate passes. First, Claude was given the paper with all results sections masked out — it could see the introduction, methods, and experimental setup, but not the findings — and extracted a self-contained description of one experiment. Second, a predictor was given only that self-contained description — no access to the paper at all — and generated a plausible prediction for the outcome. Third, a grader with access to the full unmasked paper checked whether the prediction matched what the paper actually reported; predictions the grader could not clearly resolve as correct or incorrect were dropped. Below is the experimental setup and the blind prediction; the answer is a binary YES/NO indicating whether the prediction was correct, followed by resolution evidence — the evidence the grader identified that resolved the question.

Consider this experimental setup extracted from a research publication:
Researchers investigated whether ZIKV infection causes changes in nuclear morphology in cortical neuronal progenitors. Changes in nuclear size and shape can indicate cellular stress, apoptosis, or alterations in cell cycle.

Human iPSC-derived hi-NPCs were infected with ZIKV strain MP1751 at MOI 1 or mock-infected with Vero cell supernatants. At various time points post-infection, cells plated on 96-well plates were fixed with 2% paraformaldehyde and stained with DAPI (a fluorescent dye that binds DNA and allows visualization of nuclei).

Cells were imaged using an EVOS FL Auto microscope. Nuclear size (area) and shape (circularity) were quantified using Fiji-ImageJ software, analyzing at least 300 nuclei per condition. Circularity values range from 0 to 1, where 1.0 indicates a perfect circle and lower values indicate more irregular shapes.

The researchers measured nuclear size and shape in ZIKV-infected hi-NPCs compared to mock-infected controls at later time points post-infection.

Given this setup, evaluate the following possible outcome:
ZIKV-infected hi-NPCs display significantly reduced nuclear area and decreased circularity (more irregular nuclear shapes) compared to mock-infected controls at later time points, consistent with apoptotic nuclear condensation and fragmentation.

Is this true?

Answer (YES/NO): NO